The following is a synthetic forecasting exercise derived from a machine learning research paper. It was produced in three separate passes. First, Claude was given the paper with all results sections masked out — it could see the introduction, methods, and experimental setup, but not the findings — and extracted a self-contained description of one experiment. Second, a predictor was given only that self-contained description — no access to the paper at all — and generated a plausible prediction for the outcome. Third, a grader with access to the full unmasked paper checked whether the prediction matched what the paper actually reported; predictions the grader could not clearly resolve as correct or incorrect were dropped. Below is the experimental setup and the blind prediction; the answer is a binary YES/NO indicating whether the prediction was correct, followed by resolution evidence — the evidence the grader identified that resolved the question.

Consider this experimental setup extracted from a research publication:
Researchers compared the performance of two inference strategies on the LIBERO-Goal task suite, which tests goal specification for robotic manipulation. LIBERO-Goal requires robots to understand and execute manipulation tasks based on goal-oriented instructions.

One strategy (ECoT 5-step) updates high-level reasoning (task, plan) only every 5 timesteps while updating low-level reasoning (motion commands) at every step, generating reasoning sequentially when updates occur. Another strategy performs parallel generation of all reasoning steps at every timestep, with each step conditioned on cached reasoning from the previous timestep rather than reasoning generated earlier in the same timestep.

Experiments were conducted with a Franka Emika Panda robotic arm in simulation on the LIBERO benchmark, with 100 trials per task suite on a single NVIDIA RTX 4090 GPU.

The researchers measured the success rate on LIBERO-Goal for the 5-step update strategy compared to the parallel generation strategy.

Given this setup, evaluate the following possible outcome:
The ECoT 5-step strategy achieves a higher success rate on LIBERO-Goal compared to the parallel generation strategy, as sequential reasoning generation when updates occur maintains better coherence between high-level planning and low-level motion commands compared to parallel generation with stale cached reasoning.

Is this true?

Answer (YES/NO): NO